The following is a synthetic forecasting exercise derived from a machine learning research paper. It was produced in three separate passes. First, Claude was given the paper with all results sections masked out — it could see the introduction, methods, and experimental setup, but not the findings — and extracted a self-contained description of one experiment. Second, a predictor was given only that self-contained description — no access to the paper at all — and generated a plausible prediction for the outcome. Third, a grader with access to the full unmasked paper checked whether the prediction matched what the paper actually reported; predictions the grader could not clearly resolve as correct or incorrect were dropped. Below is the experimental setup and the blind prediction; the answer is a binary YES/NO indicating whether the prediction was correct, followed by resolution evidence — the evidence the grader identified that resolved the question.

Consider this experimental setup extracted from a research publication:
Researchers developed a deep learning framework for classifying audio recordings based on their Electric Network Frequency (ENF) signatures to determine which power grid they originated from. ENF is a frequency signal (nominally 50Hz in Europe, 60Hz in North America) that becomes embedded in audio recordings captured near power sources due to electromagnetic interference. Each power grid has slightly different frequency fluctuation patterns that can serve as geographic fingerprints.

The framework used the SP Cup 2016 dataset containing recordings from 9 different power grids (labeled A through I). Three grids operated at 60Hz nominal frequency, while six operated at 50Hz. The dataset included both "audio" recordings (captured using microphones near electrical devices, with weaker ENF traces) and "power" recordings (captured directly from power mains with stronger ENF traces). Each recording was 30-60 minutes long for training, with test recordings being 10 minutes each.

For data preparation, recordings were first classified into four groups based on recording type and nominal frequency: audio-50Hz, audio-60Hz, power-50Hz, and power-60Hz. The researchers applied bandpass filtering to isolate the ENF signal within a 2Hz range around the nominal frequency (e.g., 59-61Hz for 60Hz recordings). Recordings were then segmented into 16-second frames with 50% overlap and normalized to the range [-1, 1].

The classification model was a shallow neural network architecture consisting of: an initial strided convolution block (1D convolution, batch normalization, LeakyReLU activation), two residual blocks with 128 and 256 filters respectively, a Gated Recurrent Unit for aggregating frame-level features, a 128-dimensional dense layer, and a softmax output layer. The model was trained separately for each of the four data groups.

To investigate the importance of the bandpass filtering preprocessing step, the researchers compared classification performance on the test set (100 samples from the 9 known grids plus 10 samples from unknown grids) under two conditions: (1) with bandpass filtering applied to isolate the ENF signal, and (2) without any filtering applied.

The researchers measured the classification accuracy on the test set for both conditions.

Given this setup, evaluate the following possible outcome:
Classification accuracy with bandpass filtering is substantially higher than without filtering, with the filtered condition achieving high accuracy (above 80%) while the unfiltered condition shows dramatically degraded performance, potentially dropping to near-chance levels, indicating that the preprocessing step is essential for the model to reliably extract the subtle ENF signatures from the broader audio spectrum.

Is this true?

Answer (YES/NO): NO